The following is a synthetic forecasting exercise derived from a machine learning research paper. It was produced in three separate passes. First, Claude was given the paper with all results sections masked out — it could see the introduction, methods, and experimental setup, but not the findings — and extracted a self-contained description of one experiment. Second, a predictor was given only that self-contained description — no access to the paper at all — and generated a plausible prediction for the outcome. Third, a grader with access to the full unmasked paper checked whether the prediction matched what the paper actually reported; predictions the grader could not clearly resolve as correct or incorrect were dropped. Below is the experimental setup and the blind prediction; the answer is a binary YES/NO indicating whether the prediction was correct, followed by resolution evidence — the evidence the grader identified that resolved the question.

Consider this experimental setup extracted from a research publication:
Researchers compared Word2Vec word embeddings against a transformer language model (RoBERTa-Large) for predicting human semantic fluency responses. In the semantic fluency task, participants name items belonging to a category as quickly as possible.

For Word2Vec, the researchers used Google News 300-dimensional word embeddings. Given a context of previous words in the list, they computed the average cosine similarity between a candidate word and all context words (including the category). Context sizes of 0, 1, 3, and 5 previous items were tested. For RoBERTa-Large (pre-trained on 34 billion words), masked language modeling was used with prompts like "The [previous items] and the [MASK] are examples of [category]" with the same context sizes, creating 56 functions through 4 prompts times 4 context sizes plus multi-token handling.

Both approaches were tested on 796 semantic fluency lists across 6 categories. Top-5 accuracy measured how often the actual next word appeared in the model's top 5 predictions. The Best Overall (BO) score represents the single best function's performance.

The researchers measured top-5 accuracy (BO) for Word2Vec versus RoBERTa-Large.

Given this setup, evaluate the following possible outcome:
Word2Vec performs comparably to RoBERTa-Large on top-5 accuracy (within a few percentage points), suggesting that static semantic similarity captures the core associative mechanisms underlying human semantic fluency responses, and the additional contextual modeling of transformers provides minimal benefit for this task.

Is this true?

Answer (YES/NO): NO